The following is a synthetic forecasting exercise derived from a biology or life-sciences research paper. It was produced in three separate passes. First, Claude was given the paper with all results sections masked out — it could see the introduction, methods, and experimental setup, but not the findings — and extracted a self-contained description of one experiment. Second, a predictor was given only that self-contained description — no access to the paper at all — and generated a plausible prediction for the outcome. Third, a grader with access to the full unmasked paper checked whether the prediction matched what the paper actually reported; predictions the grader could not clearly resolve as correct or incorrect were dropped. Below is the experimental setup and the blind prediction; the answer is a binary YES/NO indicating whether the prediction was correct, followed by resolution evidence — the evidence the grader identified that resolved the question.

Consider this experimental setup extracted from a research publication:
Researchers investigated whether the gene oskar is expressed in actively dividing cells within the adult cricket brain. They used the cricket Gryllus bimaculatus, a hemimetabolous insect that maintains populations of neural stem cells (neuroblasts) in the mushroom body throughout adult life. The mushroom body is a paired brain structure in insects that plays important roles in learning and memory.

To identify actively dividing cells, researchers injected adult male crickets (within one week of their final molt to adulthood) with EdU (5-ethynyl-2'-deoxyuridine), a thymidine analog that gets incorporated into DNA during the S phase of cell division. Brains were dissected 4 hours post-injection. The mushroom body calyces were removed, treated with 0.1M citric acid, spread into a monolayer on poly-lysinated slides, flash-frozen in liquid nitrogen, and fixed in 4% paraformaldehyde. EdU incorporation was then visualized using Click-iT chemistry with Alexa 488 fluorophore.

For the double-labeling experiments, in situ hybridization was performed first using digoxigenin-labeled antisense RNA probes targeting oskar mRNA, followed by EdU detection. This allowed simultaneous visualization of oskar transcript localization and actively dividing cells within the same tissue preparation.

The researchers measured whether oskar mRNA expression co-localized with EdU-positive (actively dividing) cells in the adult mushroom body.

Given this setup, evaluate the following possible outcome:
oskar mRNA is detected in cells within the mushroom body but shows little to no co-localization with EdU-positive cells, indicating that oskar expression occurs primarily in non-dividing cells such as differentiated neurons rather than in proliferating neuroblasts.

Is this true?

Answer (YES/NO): NO